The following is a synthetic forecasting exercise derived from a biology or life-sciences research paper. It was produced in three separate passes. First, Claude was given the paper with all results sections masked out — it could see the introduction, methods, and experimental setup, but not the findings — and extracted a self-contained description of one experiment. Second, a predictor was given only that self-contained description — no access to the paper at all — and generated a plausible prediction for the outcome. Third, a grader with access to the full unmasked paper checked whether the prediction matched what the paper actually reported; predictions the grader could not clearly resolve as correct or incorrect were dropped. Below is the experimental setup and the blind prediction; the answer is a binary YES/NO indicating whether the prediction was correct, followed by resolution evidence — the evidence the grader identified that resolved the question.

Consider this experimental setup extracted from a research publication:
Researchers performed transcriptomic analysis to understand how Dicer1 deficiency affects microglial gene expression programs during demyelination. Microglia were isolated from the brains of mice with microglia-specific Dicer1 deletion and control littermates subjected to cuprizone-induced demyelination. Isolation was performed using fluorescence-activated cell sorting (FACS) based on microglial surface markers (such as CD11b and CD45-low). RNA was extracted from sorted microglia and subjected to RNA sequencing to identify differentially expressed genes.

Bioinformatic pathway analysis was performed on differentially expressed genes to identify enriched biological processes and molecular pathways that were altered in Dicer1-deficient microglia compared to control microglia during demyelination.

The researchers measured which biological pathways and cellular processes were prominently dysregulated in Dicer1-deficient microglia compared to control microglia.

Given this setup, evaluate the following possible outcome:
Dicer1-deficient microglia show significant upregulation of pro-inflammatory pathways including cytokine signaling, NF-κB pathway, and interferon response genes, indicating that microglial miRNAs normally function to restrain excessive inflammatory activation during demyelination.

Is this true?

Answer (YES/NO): NO